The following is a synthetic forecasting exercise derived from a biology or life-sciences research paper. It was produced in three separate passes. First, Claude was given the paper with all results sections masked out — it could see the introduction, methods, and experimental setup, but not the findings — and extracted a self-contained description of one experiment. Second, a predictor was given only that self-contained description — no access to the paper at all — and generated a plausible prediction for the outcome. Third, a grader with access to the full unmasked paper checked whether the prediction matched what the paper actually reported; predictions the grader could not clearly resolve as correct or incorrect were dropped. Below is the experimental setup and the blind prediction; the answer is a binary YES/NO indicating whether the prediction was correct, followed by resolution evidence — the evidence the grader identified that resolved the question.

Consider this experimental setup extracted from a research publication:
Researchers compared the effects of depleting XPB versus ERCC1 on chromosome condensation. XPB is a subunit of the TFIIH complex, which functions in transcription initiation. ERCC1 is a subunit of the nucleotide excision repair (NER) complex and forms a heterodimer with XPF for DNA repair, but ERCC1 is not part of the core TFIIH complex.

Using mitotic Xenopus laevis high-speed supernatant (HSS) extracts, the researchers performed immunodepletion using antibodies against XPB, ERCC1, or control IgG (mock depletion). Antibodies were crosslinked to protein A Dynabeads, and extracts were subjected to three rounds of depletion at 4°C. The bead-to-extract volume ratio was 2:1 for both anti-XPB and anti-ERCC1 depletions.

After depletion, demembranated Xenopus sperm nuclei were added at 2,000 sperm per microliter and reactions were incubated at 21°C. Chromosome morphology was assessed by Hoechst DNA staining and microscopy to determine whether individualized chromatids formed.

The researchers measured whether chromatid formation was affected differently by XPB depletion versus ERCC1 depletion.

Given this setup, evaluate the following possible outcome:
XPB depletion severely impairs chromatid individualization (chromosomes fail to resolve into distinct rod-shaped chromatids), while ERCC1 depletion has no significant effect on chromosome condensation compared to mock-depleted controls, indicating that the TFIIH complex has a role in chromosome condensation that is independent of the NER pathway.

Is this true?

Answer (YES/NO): YES